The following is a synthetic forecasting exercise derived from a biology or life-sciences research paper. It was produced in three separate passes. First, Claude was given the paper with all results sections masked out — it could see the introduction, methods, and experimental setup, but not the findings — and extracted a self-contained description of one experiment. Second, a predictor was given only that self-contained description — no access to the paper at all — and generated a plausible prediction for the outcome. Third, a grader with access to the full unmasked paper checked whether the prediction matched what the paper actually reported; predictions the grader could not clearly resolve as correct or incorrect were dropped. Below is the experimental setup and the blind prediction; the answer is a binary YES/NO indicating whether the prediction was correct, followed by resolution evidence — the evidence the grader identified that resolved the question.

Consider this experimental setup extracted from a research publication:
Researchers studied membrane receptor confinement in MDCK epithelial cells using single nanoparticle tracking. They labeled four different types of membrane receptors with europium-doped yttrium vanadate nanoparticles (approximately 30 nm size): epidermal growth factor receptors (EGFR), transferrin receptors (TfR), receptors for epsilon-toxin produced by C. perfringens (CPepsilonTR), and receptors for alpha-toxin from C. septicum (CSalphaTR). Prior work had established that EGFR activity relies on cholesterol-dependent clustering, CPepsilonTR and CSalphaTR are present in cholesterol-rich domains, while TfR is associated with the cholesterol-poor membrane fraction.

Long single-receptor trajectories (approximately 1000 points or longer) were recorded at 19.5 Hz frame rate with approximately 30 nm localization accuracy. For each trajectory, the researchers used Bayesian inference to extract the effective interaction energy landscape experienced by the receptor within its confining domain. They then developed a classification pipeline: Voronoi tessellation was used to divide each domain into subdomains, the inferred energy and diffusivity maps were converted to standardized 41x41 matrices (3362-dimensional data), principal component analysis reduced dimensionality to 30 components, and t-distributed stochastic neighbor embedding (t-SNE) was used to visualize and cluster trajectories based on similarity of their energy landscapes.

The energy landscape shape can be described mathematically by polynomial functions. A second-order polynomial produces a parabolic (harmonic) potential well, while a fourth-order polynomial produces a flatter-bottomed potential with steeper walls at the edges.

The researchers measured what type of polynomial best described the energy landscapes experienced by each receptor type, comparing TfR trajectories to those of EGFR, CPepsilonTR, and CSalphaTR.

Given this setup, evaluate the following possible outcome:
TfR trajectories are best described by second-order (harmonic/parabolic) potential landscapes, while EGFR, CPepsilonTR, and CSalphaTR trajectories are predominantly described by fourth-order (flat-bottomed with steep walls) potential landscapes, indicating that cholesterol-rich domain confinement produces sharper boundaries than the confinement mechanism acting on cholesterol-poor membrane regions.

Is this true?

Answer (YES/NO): NO